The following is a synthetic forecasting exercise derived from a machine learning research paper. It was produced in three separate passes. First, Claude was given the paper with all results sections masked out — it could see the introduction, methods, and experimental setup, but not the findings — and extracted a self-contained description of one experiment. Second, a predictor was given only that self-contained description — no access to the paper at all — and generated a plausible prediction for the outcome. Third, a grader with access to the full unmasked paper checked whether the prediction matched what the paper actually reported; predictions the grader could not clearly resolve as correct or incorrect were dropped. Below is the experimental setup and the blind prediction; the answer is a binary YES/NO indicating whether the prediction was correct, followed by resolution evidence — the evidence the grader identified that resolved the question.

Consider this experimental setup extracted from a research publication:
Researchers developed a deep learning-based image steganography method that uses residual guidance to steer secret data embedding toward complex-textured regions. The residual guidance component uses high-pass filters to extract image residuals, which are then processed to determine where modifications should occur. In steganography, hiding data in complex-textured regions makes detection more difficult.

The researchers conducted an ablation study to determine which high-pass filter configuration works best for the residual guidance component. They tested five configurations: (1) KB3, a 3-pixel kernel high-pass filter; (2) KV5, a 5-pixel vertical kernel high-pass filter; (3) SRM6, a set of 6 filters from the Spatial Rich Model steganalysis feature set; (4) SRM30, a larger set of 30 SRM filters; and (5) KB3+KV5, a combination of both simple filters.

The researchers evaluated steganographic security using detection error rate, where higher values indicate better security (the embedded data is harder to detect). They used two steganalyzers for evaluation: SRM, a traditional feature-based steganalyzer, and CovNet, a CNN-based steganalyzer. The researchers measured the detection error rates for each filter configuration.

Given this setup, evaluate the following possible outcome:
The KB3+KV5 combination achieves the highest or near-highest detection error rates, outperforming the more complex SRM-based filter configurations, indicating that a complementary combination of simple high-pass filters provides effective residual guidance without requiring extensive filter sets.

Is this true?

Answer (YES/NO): YES